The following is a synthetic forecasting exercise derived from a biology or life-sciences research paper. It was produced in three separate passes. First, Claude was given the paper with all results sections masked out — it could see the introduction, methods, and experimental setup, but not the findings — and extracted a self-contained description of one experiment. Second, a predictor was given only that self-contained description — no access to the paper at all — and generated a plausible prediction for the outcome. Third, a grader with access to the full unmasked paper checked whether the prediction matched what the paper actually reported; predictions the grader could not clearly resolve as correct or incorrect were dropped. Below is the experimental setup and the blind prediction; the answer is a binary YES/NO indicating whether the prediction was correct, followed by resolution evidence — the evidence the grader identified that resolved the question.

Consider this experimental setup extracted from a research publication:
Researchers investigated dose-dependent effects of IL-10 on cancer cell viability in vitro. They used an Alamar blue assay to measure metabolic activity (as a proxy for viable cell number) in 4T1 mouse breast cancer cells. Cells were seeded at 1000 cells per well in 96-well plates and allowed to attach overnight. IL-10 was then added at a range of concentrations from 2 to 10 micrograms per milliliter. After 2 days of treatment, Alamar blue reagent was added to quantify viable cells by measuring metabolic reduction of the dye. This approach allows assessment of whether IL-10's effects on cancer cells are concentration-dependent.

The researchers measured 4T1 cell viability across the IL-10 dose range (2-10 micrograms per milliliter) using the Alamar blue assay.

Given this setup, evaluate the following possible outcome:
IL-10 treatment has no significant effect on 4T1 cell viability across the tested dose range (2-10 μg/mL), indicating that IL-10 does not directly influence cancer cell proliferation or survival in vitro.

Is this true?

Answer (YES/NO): NO